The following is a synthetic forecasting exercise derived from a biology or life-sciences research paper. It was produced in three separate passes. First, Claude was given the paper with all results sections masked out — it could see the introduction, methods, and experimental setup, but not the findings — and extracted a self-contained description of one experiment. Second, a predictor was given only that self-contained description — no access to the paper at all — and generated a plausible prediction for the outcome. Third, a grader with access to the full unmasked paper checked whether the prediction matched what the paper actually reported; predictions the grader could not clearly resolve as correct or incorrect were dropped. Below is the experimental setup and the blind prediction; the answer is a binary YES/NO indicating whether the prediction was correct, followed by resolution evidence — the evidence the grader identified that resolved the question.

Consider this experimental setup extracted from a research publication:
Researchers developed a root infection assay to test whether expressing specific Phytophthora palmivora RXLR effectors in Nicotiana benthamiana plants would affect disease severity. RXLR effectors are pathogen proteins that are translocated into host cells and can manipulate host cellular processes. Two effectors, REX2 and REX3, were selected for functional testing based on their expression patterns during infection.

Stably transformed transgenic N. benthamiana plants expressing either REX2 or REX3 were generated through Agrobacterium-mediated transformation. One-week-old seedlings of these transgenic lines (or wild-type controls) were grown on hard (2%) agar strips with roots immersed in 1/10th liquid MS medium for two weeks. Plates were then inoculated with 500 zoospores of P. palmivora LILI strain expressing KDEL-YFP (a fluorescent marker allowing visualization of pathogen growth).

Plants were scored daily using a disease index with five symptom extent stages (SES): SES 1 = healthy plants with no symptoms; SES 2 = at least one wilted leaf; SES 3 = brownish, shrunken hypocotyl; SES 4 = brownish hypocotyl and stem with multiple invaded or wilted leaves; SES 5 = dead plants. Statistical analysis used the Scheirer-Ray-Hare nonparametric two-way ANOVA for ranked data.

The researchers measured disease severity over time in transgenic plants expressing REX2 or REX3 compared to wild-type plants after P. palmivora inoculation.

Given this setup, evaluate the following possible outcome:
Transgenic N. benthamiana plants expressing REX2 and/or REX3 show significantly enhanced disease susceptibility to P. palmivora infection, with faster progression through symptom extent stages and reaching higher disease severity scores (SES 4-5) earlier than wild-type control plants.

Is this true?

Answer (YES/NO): YES